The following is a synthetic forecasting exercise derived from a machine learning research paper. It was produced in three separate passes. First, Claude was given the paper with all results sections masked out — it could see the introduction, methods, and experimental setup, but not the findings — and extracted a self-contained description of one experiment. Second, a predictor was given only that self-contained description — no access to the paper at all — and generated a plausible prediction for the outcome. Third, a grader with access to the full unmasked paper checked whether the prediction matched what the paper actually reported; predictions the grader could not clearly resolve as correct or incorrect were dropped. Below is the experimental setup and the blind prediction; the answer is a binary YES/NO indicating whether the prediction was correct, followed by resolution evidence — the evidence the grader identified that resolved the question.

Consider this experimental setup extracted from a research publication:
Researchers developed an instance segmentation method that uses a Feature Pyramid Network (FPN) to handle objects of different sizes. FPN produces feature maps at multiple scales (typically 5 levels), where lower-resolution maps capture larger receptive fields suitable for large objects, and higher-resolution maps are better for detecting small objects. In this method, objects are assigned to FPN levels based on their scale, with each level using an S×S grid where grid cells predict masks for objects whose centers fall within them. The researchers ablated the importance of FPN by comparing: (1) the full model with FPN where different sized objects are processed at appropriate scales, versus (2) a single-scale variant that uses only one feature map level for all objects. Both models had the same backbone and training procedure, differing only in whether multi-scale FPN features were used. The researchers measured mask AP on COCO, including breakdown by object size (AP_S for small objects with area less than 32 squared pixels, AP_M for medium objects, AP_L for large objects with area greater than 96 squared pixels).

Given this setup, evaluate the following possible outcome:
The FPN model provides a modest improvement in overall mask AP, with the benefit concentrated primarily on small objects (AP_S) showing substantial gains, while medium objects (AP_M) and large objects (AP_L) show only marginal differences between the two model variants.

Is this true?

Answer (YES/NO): NO